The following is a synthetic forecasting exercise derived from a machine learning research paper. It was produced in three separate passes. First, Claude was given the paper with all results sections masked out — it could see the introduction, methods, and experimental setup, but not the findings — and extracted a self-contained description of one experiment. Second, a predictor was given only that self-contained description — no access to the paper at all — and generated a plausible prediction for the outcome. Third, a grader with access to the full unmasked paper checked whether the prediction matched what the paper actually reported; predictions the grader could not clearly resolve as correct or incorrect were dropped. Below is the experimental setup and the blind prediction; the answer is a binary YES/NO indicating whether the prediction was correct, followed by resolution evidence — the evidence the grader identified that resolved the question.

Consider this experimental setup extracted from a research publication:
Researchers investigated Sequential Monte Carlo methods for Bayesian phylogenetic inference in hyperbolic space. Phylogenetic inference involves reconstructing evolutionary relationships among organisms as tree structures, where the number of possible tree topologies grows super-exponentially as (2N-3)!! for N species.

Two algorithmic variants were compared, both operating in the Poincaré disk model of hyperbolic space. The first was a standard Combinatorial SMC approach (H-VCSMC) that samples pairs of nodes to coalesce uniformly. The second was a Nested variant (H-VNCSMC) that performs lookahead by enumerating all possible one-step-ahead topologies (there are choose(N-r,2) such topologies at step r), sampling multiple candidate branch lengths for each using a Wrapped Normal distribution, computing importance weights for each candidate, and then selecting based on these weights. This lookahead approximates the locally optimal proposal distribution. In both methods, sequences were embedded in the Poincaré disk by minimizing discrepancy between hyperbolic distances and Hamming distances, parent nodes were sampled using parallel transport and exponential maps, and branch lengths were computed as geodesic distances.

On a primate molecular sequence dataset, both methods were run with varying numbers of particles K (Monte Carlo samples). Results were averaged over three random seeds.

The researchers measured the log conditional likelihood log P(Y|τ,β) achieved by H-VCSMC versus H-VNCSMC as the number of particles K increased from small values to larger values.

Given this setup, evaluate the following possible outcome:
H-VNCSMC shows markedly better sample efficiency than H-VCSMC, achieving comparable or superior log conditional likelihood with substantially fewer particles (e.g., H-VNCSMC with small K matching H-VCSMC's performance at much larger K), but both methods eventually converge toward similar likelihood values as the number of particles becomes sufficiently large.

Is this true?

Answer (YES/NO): YES